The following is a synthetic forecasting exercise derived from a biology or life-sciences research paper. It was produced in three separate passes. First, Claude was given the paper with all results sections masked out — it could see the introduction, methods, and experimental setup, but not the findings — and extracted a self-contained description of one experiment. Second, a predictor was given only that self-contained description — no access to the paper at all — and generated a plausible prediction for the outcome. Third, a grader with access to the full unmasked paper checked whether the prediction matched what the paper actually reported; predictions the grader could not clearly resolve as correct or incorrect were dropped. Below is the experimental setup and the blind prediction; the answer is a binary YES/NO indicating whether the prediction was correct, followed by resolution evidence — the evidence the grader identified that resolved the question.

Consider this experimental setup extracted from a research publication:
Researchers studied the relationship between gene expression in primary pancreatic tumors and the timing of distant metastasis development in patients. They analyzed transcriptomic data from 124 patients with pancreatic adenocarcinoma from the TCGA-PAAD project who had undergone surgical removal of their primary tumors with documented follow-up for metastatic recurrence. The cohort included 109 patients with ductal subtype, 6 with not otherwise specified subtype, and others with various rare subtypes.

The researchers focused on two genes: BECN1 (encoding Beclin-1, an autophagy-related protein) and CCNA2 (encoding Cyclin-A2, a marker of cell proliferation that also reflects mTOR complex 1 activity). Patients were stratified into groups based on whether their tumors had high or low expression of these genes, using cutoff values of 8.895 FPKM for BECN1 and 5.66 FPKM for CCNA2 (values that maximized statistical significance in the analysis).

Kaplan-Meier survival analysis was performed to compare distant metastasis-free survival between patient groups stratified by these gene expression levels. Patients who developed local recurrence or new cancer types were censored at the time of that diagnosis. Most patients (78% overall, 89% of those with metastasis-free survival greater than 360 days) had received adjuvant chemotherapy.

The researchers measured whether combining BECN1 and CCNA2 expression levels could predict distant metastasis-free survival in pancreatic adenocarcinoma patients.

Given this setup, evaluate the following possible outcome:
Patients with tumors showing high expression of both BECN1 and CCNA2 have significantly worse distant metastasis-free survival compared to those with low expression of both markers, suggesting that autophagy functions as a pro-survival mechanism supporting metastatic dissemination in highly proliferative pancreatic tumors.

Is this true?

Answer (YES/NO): NO